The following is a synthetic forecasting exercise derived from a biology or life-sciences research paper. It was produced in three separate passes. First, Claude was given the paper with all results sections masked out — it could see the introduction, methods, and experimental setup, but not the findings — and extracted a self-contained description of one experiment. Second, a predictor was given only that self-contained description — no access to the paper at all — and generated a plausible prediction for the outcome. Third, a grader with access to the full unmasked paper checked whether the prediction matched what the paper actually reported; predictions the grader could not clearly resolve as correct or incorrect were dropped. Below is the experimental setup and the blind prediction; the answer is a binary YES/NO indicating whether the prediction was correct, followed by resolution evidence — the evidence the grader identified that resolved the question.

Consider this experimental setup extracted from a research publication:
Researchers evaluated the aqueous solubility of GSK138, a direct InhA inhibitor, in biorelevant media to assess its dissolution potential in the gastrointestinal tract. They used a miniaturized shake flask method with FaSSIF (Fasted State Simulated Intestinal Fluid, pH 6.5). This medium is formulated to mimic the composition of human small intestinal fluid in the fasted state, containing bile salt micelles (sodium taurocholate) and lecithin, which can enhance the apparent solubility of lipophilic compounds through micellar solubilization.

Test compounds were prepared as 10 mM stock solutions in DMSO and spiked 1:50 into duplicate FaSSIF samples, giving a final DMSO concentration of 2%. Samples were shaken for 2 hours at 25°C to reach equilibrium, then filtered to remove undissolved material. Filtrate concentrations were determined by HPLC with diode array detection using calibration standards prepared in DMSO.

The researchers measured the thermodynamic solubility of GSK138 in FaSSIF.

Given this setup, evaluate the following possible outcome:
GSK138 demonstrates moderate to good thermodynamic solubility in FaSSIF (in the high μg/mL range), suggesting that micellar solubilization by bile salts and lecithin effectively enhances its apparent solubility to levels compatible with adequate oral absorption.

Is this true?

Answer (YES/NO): NO